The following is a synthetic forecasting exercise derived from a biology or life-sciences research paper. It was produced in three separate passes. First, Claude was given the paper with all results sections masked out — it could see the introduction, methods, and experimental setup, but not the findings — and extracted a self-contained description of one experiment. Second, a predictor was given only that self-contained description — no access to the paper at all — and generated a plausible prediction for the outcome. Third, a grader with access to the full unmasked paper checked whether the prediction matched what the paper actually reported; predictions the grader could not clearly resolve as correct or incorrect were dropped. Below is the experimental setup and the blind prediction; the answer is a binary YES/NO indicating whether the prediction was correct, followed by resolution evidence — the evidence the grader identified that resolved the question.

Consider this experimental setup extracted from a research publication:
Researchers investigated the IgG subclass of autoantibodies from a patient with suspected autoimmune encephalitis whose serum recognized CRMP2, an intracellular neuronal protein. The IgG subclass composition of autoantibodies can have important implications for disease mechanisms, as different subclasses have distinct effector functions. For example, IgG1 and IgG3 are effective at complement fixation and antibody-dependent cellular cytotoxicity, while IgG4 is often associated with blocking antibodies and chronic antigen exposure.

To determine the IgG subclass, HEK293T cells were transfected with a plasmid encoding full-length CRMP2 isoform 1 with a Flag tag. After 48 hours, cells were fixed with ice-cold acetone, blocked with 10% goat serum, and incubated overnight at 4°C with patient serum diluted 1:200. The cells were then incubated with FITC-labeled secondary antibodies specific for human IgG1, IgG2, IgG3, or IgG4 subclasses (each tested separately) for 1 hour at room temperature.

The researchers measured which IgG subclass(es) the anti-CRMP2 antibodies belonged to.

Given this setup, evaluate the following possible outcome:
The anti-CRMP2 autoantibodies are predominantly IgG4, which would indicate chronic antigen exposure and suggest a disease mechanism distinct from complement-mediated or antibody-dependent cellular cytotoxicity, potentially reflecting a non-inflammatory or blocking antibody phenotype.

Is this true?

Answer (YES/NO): YES